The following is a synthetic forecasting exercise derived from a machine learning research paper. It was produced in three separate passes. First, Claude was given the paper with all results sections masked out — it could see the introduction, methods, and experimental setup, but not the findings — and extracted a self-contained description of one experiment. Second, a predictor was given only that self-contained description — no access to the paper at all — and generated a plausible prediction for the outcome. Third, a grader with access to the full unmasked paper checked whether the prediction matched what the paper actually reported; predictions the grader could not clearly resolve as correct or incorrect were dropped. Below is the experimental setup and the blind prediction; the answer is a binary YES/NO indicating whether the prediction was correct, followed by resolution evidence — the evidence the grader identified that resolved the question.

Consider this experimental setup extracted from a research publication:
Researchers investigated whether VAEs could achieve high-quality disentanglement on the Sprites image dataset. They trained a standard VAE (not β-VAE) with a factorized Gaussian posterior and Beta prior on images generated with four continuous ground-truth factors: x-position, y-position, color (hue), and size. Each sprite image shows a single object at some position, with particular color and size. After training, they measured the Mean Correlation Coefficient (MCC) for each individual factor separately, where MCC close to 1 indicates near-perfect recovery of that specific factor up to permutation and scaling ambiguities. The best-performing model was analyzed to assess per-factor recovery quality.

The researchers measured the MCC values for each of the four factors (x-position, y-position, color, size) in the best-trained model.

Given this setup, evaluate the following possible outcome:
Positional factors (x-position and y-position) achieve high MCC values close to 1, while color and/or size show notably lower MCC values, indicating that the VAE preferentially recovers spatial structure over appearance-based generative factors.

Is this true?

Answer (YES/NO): NO